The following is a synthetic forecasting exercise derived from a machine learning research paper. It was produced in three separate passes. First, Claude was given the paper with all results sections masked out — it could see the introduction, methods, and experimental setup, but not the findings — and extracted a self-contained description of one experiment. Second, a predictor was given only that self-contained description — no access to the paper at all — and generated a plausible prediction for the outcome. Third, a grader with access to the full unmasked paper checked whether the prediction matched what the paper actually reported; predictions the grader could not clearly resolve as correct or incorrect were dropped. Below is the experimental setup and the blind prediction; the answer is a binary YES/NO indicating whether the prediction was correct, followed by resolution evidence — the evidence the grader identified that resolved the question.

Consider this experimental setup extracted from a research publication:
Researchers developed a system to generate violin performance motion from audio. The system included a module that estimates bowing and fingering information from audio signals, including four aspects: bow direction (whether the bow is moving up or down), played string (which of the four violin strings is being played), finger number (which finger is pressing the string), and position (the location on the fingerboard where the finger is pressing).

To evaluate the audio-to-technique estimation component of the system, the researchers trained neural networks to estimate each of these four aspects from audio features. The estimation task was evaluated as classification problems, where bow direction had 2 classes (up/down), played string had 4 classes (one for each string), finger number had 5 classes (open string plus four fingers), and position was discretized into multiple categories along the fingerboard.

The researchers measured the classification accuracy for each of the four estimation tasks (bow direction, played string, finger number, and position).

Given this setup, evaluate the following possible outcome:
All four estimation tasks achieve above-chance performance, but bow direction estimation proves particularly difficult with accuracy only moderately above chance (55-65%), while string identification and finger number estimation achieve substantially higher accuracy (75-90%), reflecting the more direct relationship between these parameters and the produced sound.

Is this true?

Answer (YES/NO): NO